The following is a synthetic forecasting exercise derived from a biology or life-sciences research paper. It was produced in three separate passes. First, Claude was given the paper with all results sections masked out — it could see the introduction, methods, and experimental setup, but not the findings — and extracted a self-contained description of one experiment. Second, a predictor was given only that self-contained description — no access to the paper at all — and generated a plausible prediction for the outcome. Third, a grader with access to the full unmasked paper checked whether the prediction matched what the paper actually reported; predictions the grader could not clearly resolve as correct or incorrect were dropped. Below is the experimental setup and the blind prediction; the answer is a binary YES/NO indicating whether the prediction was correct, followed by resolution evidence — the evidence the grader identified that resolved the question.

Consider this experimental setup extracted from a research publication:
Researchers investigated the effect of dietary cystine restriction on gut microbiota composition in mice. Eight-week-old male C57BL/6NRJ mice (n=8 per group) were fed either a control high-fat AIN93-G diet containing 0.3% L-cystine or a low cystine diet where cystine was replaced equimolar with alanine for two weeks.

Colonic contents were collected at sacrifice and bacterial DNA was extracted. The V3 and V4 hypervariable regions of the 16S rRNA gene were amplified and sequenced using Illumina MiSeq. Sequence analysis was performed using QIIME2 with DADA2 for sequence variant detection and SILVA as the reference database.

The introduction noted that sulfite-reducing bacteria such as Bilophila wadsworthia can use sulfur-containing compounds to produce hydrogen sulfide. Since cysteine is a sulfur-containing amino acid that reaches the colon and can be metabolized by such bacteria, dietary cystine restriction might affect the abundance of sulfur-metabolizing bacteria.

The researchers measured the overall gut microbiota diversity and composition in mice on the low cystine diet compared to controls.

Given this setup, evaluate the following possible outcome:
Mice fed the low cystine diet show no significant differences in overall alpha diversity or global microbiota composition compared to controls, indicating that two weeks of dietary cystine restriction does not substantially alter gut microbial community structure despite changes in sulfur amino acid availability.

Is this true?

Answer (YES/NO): YES